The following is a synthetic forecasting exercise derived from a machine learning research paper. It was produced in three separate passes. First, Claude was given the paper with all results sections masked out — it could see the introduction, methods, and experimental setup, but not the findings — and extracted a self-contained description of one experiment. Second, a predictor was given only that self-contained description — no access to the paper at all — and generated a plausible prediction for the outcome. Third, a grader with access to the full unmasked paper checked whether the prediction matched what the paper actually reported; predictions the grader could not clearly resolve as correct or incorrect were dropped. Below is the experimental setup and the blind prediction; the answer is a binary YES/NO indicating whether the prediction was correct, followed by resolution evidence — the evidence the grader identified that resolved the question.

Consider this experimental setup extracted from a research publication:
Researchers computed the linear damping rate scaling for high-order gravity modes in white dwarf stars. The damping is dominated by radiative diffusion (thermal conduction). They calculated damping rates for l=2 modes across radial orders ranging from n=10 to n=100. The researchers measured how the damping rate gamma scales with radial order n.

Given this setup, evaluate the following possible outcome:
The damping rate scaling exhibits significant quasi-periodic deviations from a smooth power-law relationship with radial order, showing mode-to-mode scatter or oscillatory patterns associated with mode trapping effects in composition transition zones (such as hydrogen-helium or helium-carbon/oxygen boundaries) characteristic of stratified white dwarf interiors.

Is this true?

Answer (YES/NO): NO